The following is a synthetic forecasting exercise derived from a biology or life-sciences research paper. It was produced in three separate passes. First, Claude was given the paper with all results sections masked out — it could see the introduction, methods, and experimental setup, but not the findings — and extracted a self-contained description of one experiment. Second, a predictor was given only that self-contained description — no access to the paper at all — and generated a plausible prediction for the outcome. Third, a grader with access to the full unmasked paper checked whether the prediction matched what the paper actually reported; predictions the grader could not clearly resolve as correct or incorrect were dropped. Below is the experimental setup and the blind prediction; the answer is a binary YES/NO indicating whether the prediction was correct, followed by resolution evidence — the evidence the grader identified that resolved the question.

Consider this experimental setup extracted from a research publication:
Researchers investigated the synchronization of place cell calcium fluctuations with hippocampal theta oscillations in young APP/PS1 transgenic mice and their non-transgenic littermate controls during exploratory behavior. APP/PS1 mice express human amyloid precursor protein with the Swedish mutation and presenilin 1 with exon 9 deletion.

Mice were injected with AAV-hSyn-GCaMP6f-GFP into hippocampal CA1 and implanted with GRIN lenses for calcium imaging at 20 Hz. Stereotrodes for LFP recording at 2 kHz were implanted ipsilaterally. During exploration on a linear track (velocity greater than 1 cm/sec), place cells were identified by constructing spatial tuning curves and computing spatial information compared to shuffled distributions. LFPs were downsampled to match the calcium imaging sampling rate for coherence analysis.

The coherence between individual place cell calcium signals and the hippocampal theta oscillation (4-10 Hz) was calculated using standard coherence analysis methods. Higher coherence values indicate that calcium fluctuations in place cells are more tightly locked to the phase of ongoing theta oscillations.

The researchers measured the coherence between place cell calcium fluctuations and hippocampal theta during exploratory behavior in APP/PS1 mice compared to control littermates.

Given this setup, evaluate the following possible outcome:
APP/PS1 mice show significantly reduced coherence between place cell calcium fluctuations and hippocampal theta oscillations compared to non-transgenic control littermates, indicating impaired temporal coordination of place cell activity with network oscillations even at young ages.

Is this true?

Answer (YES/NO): NO